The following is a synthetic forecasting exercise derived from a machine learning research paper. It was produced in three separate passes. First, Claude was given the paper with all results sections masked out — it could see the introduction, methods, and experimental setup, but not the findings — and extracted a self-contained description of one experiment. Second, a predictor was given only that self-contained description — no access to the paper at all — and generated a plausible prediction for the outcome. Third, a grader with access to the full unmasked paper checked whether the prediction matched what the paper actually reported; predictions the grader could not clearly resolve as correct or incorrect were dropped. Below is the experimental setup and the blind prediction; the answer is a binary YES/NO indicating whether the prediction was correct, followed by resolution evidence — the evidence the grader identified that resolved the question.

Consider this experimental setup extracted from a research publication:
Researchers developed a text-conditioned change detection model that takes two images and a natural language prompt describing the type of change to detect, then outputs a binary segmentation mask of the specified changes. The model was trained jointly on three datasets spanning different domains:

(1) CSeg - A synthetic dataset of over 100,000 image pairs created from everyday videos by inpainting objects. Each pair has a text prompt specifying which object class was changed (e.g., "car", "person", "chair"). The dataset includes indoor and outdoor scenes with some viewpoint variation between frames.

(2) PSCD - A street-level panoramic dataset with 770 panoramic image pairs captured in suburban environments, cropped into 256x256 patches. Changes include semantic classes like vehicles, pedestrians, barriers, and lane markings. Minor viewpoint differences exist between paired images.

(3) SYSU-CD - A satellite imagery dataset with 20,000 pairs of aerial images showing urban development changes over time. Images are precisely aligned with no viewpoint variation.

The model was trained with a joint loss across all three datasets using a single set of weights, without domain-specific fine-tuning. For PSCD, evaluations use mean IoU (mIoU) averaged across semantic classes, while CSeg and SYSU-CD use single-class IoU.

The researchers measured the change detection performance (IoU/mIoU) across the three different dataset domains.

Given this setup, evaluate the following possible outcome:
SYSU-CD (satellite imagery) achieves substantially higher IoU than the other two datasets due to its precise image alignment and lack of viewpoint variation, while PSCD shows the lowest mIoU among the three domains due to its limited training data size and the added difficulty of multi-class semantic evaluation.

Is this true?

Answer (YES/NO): NO